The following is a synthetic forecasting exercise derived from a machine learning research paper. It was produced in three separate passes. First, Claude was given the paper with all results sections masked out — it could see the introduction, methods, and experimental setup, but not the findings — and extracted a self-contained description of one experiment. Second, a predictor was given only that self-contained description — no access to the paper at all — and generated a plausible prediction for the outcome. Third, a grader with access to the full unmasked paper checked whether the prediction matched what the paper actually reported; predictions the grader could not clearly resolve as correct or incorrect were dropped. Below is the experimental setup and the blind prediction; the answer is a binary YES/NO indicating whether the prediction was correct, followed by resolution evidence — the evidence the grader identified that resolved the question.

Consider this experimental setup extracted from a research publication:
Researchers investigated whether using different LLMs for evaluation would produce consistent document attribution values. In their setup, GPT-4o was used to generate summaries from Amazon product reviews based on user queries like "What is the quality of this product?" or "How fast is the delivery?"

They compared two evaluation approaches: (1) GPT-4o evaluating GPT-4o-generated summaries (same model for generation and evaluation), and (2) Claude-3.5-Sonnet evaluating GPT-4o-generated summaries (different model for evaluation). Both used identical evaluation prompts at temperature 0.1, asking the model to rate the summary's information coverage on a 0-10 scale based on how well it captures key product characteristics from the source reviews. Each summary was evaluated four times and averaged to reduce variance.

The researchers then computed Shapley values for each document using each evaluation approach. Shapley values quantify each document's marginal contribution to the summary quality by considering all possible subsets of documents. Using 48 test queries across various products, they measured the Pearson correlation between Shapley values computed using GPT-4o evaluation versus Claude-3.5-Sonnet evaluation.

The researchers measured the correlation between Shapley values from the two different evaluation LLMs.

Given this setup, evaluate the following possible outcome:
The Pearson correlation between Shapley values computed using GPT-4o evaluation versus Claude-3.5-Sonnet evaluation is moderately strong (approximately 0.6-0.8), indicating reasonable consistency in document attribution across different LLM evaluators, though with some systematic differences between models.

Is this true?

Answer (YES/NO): NO